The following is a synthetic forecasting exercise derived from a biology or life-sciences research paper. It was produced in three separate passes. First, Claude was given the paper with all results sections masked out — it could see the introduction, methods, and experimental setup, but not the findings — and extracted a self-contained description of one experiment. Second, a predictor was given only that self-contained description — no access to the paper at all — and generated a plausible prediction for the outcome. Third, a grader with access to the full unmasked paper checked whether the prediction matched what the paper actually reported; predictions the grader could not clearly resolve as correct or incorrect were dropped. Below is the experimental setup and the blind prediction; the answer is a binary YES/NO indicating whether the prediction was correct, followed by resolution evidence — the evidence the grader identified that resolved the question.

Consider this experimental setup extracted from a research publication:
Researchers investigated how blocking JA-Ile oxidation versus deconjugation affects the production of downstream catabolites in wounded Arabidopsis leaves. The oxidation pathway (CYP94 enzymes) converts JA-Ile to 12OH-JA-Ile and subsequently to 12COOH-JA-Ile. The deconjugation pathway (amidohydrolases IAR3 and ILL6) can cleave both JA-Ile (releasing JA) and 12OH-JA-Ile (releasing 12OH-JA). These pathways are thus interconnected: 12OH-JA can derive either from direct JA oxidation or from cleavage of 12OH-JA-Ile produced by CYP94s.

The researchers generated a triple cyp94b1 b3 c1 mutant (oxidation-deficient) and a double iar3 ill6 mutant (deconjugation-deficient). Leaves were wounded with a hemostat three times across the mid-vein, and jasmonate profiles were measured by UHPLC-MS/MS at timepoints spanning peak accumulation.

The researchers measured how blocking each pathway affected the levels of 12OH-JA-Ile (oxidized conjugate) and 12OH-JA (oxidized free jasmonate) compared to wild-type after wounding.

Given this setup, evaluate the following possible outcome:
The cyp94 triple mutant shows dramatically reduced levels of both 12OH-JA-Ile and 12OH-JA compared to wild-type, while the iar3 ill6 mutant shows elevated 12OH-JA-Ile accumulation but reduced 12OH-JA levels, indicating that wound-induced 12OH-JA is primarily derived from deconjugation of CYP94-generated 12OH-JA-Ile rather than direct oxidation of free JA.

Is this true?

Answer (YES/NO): NO